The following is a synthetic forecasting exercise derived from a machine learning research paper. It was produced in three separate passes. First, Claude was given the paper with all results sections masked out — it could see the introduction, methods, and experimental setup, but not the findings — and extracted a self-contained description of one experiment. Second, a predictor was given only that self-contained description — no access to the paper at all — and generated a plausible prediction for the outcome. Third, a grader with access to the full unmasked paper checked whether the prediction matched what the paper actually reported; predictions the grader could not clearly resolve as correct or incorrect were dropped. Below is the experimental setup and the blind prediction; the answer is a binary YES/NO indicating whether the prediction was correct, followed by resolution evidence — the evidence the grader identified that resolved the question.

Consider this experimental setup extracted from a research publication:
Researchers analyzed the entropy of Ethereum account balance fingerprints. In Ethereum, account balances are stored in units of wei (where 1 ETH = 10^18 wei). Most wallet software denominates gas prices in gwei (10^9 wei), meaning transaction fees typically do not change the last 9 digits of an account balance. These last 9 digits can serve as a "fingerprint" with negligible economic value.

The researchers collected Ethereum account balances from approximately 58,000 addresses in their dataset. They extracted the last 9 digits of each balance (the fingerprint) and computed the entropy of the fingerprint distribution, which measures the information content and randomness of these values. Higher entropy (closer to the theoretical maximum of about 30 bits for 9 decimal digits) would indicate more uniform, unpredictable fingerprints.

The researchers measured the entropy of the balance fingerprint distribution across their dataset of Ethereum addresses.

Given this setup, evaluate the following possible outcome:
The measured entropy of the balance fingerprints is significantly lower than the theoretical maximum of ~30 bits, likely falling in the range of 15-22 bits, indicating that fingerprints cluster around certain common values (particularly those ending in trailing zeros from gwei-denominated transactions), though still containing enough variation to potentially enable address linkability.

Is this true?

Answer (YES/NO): NO